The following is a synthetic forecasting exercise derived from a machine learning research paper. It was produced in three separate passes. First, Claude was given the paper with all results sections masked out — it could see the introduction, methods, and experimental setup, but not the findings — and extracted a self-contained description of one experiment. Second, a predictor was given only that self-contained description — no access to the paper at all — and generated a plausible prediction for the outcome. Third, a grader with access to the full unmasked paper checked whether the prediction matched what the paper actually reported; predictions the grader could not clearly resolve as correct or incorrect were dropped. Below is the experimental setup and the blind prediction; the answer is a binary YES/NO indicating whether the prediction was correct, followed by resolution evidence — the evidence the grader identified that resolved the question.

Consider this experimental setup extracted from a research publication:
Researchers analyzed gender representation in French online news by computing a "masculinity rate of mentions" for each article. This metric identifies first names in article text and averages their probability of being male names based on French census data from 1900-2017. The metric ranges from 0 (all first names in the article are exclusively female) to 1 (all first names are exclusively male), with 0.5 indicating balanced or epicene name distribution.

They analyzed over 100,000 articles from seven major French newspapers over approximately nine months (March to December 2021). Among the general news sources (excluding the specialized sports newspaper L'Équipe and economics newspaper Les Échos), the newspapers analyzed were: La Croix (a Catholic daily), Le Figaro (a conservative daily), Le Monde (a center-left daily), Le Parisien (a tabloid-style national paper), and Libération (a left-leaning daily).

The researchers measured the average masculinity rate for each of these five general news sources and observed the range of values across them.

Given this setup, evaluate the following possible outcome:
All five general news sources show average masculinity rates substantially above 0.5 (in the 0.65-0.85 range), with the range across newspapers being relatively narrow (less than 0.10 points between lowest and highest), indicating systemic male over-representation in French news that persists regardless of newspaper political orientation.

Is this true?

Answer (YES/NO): YES